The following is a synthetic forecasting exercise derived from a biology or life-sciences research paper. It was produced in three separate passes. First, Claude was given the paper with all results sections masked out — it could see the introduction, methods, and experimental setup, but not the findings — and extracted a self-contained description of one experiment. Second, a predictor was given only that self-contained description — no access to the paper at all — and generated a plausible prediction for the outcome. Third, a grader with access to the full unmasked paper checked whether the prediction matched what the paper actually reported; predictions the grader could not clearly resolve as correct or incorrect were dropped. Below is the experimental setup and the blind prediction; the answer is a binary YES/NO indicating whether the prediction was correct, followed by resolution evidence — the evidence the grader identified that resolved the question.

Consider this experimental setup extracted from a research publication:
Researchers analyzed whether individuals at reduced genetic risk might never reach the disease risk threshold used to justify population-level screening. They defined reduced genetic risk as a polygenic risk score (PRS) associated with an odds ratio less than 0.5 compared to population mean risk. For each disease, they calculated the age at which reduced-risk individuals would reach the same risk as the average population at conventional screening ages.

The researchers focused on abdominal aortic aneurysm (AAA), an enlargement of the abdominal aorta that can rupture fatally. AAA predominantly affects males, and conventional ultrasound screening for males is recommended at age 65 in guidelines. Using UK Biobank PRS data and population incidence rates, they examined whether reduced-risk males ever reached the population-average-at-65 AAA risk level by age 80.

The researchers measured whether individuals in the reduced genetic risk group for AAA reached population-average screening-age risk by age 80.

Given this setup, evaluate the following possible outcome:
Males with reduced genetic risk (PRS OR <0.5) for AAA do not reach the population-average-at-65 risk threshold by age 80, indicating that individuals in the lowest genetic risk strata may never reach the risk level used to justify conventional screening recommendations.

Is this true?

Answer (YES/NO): NO